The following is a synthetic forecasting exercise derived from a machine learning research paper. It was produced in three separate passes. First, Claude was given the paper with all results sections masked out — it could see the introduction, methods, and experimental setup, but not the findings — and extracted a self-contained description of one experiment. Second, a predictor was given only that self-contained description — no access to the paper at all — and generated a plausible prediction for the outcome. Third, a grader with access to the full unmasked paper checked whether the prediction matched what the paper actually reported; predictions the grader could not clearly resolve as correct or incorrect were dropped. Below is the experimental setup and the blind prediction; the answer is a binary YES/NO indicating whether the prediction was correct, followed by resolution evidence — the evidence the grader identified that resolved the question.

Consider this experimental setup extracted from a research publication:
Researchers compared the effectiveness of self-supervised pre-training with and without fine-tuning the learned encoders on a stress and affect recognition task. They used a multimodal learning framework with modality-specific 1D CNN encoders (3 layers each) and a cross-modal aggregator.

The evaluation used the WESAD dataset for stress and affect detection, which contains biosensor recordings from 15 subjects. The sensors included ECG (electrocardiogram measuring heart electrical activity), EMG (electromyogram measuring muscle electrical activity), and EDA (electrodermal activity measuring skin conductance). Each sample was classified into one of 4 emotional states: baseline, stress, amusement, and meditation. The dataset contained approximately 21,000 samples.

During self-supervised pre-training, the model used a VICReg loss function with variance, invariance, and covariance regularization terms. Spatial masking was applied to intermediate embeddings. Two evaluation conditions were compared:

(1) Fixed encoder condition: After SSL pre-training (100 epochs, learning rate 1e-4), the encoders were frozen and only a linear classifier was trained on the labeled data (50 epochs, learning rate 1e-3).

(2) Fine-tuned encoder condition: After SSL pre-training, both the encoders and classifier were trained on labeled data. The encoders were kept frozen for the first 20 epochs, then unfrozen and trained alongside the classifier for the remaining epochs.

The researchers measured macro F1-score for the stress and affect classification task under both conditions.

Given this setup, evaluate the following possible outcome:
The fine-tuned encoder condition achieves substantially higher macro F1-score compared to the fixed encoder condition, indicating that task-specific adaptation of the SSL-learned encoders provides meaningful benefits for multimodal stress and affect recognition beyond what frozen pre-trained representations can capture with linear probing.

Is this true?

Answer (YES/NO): YES